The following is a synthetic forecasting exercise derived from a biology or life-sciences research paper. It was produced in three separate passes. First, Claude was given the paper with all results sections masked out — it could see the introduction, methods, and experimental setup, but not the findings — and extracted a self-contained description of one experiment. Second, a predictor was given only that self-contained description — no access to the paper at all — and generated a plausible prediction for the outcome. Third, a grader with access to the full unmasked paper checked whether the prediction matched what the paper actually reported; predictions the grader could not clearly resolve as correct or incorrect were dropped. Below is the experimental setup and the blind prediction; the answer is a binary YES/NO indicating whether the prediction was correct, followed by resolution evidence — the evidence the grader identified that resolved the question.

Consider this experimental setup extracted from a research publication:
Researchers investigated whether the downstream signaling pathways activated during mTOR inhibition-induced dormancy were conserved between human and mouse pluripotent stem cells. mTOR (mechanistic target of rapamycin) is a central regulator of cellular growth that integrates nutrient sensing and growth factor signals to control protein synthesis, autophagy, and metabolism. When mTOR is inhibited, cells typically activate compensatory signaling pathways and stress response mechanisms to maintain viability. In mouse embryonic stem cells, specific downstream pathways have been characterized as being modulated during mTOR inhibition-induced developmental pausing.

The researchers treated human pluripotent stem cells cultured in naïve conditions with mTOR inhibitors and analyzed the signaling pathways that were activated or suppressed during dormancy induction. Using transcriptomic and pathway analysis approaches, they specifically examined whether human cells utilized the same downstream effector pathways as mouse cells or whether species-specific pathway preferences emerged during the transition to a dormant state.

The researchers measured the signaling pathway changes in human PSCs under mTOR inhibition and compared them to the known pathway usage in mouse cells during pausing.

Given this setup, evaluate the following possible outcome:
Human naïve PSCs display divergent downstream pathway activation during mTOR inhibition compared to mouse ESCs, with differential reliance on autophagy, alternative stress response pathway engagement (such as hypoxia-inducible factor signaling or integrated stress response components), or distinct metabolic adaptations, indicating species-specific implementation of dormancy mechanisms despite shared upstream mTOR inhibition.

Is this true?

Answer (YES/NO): NO